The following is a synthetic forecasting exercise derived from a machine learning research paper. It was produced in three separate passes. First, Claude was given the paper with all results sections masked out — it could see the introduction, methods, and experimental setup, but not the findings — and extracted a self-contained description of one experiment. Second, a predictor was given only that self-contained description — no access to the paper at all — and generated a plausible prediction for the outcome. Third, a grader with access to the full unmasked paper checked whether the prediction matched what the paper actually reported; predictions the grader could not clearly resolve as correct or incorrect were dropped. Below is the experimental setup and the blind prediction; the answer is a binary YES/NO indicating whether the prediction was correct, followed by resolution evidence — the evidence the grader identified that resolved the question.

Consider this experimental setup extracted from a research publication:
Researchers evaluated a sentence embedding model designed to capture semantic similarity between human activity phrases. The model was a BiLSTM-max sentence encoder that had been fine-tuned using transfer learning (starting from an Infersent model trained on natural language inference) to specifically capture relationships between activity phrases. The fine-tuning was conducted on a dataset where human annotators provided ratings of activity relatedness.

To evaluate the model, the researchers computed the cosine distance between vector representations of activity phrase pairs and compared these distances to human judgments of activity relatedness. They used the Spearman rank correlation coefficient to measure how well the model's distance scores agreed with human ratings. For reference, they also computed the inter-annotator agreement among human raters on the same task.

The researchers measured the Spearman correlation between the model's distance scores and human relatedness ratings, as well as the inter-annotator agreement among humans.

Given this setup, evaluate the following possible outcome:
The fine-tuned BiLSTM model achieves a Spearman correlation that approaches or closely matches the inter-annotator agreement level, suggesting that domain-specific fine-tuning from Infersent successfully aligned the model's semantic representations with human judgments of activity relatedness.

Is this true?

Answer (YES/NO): YES